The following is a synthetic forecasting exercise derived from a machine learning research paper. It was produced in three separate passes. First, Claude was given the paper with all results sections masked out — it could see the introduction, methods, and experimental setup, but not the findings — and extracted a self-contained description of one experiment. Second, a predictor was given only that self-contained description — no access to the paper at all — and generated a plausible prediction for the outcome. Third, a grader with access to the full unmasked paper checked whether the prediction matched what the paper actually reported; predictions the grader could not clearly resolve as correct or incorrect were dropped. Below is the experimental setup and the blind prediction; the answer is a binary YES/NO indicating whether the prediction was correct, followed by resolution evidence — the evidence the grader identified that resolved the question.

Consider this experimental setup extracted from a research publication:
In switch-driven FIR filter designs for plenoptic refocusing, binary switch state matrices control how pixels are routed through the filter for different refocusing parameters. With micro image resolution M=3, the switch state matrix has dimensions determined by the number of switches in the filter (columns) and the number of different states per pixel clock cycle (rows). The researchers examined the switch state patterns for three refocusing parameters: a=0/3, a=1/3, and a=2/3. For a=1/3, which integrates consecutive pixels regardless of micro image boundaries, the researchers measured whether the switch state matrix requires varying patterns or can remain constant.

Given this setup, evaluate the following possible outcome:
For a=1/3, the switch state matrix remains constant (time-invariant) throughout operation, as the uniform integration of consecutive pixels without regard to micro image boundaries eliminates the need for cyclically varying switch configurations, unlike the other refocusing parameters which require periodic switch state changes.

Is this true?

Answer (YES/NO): YES